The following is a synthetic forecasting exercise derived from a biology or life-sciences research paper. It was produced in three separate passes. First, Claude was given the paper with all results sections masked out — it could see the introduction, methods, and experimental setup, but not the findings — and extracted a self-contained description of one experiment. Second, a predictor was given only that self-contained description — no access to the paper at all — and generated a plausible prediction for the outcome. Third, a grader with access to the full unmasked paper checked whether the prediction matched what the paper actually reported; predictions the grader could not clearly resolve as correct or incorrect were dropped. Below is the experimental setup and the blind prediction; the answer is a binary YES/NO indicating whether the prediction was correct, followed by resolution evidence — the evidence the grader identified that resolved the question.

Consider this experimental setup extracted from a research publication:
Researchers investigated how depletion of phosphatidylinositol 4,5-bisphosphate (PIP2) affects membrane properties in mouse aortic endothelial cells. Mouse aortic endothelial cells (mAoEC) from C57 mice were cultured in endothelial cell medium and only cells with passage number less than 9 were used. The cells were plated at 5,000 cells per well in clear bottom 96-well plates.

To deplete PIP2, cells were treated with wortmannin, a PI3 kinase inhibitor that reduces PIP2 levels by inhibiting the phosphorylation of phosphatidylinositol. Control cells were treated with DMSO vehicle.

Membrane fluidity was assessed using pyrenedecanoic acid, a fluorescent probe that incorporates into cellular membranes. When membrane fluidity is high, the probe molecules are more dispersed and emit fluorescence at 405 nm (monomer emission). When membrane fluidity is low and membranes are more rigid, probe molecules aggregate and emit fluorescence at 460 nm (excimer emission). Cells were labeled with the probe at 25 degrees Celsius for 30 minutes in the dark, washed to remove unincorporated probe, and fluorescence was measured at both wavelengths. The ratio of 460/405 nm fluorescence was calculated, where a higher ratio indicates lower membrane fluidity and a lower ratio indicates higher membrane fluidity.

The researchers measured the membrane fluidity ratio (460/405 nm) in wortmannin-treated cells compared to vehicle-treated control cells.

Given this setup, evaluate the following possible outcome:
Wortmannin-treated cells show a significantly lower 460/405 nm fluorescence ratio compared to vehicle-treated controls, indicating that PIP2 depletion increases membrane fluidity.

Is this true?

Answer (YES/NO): YES